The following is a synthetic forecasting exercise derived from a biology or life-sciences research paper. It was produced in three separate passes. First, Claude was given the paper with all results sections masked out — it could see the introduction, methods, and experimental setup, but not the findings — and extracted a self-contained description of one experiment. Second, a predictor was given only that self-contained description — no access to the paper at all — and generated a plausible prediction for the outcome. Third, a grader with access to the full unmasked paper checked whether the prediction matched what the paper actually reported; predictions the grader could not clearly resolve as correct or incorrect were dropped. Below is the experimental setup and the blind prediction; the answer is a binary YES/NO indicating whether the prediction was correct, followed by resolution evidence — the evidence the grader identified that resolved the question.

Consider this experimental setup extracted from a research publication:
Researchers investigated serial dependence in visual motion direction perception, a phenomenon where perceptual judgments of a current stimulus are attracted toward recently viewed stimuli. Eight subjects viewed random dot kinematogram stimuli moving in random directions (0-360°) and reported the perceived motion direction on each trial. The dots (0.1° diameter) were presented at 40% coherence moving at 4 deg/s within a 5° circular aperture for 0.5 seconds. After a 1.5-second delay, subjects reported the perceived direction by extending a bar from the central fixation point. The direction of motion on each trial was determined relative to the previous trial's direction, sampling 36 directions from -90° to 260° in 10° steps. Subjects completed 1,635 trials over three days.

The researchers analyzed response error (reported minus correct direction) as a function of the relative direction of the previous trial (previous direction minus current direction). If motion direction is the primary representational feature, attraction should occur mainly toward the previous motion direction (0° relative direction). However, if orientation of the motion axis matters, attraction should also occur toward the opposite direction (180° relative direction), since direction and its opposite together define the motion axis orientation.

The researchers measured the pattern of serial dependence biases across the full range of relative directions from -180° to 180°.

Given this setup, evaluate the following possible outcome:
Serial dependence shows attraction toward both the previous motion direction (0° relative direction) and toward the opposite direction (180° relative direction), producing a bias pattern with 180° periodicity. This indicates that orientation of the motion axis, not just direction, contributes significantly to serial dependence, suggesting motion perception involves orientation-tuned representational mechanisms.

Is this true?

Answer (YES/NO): YES